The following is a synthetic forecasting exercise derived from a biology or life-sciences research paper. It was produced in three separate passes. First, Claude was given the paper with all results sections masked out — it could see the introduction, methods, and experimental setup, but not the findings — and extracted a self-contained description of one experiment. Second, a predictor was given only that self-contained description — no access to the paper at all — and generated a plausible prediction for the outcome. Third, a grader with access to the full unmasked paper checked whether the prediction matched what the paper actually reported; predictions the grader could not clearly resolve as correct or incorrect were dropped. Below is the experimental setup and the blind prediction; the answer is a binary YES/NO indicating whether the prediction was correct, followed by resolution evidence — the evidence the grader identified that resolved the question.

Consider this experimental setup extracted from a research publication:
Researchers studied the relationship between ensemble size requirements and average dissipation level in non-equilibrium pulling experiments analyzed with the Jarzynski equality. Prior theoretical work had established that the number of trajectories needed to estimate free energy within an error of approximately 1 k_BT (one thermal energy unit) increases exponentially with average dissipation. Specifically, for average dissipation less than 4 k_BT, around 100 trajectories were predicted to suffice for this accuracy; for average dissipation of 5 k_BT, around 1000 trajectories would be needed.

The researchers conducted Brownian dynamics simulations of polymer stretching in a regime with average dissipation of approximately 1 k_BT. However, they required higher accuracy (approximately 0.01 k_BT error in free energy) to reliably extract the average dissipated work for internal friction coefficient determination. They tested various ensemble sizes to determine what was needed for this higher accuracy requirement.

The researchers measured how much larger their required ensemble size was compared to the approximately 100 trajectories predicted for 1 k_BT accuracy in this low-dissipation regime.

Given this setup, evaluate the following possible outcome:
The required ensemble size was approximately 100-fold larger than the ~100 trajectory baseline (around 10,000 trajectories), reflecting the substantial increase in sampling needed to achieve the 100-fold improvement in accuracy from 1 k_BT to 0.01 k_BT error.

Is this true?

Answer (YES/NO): YES